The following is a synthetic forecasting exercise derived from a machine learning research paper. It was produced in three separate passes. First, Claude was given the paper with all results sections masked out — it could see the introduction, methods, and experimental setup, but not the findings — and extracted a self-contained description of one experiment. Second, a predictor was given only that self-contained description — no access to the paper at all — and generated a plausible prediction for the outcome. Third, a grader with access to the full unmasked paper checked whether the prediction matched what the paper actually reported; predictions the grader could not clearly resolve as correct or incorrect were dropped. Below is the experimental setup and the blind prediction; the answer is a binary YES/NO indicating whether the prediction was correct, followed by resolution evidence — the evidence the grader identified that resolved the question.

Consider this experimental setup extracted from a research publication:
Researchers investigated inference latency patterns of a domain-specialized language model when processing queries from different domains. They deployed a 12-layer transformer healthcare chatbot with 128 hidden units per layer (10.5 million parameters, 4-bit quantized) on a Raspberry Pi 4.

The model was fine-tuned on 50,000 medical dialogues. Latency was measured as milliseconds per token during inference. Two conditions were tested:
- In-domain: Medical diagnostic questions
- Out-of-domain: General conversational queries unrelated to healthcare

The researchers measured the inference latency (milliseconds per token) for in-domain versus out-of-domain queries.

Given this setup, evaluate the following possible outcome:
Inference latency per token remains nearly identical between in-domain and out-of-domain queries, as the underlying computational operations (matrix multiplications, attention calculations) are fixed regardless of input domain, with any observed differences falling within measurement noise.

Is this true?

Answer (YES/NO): NO